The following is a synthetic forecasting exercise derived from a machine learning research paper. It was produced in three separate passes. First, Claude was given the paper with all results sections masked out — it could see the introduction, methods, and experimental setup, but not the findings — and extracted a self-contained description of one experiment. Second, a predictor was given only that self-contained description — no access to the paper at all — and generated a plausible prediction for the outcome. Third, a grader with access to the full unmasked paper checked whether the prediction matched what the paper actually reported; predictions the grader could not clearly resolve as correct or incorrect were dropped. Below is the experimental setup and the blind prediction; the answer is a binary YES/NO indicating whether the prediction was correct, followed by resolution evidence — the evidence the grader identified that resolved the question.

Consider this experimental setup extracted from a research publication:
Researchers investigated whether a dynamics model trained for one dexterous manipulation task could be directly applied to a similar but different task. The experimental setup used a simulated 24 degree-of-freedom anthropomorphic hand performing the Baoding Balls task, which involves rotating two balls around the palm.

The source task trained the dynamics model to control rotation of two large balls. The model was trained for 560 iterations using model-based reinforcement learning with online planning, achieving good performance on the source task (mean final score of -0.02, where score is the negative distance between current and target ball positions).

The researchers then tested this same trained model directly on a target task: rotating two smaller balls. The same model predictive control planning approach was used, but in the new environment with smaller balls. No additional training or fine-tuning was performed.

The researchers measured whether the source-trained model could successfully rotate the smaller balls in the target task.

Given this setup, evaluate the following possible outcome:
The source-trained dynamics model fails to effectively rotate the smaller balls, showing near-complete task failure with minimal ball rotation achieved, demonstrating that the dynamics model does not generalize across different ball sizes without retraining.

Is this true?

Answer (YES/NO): YES